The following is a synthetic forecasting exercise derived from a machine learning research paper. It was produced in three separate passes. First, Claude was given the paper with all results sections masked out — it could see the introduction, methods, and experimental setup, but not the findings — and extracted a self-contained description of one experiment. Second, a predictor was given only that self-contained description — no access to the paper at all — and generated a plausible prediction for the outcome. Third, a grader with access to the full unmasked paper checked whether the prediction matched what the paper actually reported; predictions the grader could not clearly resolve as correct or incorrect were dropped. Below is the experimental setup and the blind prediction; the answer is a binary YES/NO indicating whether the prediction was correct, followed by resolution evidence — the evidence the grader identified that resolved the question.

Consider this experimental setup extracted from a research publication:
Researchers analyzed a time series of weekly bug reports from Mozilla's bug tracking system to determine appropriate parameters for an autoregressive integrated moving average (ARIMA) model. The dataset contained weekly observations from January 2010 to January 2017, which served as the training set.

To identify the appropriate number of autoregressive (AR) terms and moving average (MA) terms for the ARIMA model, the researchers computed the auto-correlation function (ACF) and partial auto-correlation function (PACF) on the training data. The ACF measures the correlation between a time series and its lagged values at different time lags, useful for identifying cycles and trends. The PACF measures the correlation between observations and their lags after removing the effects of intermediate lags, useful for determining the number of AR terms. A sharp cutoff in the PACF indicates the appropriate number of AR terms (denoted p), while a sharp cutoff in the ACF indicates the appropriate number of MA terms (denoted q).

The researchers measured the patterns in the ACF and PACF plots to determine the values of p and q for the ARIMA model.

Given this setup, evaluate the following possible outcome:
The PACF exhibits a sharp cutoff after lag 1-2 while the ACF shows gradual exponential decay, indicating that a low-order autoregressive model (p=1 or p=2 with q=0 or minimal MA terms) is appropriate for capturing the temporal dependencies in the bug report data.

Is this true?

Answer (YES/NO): YES